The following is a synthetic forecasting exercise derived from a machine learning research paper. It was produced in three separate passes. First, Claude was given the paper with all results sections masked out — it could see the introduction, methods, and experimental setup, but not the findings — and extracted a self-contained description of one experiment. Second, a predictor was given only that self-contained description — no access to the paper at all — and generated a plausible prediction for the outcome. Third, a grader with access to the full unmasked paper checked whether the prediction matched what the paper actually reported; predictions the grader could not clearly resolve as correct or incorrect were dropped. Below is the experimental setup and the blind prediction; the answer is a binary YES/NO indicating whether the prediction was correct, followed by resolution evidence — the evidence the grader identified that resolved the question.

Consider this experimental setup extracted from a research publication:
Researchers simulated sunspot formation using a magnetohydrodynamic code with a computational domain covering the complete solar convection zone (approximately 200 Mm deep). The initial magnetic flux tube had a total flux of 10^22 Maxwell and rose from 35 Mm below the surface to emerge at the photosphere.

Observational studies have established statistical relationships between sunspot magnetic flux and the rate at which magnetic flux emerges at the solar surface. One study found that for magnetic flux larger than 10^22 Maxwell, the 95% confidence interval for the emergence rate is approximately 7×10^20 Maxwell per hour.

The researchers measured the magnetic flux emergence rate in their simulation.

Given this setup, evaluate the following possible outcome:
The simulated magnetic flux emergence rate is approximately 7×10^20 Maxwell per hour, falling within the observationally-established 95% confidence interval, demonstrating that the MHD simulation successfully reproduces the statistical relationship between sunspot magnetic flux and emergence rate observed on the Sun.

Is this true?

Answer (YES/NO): NO